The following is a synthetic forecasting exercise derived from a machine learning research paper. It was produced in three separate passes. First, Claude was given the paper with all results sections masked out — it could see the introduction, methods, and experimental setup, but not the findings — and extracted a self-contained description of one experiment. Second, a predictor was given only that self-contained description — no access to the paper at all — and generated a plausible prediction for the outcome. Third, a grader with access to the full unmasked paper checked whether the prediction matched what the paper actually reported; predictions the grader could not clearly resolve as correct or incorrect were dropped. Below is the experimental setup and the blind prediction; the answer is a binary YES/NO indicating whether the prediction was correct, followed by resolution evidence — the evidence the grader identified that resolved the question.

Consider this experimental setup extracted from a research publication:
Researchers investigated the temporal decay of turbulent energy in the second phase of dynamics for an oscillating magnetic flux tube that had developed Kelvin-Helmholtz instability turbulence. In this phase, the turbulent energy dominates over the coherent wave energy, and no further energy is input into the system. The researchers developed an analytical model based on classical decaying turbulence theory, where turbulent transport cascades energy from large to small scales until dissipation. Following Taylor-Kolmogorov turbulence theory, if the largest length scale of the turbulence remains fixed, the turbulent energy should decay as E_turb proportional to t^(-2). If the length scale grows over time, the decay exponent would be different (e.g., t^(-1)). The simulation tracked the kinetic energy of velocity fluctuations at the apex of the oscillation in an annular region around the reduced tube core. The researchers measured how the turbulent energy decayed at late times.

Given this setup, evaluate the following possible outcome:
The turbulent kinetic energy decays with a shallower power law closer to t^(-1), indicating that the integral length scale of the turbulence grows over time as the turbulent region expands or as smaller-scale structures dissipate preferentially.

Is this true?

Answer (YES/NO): NO